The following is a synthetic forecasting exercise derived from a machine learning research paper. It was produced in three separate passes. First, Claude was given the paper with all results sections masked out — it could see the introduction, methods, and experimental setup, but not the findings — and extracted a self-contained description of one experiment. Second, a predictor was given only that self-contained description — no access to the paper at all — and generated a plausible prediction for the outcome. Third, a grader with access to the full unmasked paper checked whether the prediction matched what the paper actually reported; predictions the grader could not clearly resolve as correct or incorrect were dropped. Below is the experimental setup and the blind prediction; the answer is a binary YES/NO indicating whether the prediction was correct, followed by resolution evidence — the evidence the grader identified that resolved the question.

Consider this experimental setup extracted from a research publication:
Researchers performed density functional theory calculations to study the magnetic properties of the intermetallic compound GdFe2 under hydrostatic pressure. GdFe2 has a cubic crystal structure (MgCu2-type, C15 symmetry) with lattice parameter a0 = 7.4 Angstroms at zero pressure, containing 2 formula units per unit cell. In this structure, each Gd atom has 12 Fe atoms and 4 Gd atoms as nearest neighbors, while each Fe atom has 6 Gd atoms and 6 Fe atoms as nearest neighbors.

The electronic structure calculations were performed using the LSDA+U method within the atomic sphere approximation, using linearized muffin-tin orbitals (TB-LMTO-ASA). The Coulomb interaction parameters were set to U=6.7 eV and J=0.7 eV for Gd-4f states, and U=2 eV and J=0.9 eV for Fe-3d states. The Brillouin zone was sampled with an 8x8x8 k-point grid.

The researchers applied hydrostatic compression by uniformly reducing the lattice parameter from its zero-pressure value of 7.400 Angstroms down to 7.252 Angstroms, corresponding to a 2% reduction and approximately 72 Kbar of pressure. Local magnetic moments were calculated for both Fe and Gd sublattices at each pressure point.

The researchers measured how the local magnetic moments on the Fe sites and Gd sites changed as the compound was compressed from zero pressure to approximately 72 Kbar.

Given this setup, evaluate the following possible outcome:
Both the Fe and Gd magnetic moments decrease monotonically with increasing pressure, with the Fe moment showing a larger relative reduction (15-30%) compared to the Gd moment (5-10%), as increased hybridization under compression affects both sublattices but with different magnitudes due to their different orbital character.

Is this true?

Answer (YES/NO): NO